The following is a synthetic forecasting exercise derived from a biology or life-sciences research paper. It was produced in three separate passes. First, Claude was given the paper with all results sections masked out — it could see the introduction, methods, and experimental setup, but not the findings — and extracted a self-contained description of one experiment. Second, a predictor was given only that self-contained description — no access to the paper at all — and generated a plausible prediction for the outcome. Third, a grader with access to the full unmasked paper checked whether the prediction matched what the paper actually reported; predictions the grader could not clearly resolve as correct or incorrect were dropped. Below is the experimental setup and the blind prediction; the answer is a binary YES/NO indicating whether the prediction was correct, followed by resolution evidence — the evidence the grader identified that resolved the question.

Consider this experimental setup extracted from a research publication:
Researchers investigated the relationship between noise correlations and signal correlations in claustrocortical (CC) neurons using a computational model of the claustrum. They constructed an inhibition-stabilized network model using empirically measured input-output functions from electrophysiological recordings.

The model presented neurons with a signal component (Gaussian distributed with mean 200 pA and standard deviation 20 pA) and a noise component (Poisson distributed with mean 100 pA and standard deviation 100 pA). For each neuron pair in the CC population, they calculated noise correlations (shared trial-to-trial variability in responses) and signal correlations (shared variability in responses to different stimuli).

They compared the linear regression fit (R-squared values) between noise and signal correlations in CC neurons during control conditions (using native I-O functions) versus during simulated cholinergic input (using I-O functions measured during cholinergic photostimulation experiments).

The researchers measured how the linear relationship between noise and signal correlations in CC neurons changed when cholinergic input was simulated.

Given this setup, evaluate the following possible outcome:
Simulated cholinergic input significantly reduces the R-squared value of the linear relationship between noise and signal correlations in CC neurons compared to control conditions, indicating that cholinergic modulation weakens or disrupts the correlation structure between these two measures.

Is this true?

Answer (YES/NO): NO